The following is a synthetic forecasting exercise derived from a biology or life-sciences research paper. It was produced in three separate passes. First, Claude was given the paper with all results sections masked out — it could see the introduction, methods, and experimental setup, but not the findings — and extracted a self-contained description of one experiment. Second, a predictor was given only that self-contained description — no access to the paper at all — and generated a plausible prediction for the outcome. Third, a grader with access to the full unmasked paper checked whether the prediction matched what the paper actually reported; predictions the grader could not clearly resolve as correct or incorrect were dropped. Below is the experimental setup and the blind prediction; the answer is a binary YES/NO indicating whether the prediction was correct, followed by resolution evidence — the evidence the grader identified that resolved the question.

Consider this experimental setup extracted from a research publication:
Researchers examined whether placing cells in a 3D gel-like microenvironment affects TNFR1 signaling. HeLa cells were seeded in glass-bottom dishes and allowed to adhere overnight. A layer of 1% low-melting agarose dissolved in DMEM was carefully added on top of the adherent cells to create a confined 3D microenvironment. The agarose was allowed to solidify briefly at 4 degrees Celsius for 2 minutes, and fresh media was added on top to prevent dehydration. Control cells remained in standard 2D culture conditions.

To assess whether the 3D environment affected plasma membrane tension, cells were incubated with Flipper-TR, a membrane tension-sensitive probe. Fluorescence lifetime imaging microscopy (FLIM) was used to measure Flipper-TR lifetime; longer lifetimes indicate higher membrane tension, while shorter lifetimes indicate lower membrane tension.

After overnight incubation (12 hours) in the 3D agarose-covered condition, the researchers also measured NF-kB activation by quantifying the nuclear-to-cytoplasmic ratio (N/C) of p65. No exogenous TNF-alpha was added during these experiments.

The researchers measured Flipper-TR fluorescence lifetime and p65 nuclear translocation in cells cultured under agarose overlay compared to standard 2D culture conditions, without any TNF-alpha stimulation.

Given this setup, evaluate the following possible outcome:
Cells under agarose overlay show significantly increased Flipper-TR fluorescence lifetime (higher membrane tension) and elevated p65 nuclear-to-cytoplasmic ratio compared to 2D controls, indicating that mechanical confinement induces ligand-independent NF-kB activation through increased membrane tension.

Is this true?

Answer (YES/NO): NO